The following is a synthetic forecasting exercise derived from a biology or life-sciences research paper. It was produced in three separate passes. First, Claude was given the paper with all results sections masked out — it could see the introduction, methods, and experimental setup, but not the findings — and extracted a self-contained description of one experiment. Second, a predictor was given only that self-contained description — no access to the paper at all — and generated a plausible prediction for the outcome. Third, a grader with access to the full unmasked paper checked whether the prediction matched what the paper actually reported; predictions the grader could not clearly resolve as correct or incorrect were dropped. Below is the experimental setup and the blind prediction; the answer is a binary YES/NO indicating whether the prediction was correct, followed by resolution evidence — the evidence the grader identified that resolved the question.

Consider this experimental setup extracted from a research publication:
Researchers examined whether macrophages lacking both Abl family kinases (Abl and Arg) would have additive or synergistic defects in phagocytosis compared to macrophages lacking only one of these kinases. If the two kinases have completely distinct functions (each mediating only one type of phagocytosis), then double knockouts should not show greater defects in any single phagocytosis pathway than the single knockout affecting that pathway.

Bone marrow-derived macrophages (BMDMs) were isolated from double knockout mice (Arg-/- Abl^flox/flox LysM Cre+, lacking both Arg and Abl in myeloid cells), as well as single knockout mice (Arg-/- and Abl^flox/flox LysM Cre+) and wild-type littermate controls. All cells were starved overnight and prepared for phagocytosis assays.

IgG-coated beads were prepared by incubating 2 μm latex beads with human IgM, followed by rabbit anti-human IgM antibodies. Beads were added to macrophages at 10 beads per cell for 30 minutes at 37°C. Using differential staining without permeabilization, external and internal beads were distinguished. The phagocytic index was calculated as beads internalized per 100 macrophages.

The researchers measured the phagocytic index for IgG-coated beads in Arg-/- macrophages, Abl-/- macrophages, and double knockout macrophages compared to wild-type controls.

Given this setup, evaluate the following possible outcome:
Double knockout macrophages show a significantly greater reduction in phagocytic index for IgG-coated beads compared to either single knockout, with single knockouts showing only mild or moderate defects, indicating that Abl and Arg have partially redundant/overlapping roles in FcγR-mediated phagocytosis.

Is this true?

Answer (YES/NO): NO